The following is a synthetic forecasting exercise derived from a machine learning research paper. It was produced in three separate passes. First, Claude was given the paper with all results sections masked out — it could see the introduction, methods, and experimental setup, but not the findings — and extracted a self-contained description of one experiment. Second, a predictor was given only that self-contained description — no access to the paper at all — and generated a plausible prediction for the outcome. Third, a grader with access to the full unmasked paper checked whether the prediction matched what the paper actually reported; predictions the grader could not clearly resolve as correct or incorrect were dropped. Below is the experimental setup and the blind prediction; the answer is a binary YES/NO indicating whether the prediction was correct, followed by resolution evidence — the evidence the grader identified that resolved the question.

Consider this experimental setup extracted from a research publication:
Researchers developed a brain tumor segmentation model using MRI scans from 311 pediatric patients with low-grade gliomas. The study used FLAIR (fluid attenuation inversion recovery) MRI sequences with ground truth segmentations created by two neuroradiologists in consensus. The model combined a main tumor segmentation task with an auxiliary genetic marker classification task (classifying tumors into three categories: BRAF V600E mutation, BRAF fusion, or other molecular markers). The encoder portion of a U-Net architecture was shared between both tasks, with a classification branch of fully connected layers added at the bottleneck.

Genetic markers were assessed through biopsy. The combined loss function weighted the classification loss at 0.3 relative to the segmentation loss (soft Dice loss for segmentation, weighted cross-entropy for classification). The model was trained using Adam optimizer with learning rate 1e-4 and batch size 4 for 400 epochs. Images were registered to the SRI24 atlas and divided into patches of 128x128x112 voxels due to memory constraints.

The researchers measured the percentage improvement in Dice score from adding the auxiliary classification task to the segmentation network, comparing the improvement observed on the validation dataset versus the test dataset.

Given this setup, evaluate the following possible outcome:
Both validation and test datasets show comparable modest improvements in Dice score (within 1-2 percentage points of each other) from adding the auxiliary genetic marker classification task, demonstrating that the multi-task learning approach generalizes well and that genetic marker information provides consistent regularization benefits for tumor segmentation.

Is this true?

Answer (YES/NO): YES